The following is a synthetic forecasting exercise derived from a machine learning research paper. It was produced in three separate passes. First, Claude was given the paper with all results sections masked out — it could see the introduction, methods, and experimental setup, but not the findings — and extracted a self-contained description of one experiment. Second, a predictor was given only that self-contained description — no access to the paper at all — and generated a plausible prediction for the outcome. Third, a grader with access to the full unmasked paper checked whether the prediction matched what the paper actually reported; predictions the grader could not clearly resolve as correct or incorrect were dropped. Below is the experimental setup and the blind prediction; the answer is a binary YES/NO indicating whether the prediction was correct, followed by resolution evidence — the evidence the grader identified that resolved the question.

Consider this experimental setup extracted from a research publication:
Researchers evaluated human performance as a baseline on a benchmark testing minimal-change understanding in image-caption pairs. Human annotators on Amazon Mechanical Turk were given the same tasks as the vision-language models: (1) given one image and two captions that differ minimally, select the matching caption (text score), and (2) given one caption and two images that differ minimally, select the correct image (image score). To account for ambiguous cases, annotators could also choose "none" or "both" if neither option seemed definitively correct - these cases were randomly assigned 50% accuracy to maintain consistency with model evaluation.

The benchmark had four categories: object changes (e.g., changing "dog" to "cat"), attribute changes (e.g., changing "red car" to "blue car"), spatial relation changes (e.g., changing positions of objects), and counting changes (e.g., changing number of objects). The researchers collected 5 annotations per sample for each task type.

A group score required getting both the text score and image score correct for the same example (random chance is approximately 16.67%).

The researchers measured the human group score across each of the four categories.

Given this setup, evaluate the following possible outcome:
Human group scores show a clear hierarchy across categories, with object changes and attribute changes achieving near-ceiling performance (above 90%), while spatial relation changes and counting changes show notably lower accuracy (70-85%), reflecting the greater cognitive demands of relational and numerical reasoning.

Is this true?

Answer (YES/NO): NO